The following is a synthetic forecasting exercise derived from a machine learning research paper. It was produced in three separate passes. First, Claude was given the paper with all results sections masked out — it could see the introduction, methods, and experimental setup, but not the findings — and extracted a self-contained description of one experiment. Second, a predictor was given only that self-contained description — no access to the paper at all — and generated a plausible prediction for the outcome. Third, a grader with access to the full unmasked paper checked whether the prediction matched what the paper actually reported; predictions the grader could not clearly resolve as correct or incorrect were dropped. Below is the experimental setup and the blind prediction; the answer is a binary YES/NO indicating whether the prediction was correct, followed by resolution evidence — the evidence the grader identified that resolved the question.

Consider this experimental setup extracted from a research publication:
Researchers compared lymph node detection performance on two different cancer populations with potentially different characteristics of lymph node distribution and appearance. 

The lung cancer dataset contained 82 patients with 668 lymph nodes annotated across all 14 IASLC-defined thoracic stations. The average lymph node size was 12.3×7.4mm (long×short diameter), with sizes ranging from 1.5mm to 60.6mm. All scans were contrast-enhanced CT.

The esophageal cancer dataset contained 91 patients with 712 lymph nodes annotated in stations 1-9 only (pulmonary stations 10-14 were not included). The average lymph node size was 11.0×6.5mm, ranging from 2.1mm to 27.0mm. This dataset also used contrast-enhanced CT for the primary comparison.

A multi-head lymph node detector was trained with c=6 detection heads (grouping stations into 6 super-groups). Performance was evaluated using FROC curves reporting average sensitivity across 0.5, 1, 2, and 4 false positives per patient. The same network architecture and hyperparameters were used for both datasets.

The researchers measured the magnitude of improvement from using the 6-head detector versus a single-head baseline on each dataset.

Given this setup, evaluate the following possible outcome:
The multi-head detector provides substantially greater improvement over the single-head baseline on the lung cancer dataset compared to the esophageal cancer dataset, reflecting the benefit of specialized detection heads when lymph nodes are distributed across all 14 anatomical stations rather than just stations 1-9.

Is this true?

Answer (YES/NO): YES